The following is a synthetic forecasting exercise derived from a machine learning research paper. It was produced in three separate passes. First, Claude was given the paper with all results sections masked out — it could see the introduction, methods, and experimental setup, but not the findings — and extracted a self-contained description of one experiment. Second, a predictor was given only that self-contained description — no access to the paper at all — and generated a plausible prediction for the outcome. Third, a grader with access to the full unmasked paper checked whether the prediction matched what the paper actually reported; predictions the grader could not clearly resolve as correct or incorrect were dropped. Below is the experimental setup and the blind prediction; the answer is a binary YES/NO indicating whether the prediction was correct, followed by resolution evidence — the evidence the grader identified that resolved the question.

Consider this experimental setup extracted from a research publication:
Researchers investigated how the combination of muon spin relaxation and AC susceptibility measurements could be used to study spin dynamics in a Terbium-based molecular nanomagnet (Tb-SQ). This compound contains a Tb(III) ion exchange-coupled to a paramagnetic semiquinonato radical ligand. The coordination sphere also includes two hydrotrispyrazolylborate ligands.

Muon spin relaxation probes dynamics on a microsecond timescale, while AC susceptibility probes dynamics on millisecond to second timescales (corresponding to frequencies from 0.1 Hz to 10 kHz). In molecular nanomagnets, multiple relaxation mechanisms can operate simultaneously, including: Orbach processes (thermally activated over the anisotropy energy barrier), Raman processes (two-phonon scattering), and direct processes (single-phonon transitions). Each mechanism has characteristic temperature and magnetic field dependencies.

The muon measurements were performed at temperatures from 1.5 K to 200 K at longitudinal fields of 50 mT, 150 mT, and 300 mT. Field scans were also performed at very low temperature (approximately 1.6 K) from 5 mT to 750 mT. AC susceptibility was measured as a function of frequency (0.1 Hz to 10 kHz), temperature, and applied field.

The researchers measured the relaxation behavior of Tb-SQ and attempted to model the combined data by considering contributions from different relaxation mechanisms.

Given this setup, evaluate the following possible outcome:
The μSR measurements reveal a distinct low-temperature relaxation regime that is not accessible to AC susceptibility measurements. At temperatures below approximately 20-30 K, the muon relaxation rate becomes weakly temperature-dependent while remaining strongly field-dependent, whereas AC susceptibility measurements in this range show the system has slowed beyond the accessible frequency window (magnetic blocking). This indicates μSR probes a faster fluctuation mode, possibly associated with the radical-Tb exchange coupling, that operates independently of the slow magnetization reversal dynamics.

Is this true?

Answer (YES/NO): NO